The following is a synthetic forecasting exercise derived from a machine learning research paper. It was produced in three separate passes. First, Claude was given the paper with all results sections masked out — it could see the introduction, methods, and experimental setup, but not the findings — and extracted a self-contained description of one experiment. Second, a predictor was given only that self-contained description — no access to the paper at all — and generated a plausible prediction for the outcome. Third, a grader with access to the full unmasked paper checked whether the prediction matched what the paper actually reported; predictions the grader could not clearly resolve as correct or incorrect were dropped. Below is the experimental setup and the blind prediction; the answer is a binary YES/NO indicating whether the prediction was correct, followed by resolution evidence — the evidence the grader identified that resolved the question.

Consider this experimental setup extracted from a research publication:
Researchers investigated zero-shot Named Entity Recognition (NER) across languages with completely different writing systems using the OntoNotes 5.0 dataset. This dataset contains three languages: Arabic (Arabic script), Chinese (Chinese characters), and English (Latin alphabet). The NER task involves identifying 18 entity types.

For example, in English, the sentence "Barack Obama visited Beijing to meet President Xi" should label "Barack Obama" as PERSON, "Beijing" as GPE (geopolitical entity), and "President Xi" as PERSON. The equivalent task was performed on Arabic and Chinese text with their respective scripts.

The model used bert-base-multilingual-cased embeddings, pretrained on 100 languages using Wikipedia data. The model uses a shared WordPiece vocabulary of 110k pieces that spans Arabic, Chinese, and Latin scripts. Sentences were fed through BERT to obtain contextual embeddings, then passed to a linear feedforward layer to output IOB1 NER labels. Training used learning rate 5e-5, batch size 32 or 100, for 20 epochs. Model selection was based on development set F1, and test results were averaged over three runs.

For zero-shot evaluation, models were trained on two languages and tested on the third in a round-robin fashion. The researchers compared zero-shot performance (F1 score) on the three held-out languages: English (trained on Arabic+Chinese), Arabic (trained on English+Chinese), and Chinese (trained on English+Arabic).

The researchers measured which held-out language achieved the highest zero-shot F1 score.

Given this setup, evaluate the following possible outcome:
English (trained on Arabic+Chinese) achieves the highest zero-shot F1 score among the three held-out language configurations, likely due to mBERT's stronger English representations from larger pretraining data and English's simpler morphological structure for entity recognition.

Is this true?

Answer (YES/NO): NO